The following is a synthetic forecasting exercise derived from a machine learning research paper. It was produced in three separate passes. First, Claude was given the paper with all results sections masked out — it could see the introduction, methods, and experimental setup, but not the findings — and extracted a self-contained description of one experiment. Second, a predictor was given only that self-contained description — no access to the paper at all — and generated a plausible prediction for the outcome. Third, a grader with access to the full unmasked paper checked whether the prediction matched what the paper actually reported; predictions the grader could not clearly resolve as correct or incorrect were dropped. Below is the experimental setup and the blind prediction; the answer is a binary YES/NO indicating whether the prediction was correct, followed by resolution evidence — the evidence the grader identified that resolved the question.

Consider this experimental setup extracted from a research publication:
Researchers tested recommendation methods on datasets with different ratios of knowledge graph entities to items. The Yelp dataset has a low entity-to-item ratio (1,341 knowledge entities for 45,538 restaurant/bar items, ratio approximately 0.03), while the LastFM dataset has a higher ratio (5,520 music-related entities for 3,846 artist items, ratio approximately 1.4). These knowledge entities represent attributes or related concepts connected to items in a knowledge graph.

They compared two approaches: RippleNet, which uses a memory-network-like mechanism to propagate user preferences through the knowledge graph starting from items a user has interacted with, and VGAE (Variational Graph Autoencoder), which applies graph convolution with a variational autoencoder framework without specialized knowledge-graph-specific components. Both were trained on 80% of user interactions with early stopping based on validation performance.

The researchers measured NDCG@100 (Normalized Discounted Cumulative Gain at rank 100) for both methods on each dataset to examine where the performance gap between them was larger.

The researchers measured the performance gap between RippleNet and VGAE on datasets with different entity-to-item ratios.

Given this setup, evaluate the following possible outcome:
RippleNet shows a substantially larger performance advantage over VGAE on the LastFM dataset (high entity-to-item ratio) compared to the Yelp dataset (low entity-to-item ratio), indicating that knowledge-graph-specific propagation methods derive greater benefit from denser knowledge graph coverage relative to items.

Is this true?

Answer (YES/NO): NO